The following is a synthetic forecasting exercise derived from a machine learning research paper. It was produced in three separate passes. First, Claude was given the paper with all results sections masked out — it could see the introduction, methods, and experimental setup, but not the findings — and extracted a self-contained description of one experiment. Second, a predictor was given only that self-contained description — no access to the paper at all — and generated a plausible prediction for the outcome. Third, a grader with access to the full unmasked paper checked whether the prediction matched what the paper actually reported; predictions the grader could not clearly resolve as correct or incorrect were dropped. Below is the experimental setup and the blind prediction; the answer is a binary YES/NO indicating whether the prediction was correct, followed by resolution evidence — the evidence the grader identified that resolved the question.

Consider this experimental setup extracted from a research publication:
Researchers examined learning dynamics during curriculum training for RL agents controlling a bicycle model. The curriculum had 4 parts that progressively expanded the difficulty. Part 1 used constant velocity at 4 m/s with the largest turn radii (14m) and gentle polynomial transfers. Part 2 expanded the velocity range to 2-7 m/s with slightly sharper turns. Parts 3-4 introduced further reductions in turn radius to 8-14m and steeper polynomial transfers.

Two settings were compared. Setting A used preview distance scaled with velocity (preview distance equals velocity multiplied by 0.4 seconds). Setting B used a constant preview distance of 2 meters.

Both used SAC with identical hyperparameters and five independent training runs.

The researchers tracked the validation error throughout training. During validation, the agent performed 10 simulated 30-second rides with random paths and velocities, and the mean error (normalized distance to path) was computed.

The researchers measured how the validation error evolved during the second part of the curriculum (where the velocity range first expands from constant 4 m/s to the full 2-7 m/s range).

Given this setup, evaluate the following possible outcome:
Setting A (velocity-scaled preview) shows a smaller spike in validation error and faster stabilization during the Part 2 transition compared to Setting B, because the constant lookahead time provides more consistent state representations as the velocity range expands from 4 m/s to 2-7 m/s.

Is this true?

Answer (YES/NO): YES